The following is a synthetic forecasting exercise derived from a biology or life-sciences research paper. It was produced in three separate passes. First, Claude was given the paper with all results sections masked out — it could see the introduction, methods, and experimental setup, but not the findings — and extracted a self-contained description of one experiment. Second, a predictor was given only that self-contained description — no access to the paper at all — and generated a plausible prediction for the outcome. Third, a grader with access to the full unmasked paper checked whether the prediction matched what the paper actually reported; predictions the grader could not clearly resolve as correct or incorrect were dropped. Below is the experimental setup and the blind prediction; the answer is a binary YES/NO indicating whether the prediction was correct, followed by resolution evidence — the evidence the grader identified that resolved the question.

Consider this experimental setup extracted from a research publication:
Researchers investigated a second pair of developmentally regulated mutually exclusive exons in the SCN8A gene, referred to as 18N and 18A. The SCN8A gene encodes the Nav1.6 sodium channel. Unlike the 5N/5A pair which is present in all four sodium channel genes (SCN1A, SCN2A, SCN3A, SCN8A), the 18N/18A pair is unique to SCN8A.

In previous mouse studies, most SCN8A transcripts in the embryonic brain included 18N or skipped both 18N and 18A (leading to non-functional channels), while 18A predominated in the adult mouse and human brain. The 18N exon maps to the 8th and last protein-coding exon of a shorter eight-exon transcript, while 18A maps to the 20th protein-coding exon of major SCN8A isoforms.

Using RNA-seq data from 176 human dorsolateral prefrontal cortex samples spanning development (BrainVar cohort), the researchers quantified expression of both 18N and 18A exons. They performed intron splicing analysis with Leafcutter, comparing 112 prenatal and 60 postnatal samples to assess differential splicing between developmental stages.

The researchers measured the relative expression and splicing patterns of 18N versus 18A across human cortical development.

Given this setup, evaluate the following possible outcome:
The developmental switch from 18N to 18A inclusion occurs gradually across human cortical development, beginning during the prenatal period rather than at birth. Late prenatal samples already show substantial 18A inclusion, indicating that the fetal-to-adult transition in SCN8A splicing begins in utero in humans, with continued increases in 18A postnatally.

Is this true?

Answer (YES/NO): NO